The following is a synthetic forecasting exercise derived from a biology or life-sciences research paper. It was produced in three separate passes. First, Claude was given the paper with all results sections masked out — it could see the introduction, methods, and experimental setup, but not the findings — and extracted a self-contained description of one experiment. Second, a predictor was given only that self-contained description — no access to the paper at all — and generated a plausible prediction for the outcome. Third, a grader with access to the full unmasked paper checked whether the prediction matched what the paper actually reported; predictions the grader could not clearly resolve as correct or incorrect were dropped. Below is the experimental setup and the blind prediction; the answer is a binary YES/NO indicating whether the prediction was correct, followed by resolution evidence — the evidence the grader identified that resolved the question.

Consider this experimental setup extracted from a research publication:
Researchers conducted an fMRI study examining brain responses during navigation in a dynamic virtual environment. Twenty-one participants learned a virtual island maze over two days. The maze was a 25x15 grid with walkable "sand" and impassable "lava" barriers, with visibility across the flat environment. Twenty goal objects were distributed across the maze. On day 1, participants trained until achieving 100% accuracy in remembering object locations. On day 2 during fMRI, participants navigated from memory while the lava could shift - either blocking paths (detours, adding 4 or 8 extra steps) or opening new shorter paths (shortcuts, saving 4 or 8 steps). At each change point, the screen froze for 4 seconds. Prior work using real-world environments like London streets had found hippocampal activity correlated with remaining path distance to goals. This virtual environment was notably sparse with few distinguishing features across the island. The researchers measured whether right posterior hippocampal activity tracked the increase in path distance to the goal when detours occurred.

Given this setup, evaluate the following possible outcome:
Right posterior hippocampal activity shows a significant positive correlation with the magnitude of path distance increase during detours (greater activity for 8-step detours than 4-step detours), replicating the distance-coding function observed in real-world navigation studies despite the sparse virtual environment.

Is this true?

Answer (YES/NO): NO